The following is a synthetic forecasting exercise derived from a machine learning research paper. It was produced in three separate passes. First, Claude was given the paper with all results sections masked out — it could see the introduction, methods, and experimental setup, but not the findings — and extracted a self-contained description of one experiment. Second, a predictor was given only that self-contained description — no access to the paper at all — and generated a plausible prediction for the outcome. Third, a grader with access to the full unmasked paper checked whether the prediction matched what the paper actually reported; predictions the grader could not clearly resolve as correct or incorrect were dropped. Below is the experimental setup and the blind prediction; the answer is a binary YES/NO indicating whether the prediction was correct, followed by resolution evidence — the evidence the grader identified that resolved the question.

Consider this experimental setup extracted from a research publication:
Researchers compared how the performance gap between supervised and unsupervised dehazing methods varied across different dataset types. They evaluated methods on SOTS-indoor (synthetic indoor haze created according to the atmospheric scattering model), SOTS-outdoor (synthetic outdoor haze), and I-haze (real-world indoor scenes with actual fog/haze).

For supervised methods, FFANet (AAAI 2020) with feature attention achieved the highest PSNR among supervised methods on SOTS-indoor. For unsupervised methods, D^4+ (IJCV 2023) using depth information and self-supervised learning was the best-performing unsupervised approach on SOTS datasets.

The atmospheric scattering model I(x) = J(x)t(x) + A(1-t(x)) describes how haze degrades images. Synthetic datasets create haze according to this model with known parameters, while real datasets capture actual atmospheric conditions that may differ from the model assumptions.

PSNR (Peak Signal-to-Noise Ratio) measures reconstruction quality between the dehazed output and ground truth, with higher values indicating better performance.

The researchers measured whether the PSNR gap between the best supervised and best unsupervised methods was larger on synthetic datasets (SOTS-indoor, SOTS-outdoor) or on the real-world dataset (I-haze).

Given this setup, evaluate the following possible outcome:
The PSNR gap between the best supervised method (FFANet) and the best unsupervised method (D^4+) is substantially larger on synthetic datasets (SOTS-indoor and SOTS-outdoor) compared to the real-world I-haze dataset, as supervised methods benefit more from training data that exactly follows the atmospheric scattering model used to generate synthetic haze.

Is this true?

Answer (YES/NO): YES